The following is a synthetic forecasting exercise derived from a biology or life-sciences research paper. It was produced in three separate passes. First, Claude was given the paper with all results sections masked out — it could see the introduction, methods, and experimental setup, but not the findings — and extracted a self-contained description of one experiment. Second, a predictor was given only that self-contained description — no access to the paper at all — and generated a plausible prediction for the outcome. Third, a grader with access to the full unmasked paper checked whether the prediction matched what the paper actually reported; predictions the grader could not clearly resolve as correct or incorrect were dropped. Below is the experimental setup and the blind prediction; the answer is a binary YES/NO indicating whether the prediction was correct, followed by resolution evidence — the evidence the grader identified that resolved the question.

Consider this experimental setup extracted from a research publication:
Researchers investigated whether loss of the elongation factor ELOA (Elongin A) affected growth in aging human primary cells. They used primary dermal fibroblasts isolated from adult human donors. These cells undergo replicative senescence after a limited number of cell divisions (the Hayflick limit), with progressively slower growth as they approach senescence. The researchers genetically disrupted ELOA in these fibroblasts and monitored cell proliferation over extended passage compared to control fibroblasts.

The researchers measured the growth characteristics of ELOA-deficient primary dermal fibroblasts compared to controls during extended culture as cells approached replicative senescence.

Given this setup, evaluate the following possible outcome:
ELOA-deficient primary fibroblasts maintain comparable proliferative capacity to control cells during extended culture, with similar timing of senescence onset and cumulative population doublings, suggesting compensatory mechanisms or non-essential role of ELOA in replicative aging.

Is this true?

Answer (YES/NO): NO